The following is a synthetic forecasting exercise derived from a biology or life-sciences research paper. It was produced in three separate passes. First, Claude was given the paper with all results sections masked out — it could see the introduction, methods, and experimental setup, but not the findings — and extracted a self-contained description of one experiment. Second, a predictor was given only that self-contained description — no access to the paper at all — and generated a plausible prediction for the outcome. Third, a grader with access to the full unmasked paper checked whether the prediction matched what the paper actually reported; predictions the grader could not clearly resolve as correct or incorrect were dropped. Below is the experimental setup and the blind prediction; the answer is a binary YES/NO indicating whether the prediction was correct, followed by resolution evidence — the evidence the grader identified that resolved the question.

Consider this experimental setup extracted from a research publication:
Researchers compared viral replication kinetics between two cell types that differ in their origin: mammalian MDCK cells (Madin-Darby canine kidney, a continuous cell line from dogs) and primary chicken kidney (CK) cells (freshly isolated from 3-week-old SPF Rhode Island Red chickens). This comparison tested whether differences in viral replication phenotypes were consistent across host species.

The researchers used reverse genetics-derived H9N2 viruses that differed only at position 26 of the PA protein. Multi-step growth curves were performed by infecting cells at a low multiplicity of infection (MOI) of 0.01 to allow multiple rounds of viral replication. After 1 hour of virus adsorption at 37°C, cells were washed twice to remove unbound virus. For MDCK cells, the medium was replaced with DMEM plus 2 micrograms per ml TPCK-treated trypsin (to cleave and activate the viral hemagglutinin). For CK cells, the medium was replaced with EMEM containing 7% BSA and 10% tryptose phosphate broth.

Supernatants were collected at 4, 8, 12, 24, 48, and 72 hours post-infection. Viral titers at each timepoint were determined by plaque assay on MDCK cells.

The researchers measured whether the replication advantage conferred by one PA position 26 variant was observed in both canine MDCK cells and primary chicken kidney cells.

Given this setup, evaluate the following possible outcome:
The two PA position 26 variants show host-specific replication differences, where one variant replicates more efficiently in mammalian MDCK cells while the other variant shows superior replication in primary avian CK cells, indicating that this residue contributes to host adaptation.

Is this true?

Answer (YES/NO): NO